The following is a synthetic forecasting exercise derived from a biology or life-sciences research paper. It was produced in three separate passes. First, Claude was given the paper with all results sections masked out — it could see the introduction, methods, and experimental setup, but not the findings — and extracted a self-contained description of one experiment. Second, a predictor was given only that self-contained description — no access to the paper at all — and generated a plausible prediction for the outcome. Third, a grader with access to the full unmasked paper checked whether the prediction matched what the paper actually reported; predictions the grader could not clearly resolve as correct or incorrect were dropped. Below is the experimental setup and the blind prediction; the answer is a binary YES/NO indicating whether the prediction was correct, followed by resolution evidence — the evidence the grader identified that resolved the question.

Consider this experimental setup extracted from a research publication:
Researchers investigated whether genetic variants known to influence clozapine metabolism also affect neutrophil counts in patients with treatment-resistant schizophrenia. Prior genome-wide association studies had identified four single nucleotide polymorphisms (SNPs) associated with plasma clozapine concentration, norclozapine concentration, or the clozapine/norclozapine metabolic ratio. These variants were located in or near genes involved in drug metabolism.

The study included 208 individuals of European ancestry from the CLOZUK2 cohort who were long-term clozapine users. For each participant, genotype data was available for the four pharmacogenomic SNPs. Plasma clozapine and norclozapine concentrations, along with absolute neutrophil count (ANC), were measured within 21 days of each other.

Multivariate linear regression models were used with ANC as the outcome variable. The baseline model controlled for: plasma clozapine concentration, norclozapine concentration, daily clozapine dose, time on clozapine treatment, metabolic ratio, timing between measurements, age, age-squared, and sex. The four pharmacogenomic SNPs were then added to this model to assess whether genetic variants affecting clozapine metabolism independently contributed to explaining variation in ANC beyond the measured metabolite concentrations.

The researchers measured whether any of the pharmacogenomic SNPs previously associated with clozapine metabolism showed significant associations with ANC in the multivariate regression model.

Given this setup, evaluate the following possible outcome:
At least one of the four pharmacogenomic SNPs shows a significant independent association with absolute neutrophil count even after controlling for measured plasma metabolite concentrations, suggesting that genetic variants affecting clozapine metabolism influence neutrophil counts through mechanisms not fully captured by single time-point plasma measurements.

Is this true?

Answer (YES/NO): YES